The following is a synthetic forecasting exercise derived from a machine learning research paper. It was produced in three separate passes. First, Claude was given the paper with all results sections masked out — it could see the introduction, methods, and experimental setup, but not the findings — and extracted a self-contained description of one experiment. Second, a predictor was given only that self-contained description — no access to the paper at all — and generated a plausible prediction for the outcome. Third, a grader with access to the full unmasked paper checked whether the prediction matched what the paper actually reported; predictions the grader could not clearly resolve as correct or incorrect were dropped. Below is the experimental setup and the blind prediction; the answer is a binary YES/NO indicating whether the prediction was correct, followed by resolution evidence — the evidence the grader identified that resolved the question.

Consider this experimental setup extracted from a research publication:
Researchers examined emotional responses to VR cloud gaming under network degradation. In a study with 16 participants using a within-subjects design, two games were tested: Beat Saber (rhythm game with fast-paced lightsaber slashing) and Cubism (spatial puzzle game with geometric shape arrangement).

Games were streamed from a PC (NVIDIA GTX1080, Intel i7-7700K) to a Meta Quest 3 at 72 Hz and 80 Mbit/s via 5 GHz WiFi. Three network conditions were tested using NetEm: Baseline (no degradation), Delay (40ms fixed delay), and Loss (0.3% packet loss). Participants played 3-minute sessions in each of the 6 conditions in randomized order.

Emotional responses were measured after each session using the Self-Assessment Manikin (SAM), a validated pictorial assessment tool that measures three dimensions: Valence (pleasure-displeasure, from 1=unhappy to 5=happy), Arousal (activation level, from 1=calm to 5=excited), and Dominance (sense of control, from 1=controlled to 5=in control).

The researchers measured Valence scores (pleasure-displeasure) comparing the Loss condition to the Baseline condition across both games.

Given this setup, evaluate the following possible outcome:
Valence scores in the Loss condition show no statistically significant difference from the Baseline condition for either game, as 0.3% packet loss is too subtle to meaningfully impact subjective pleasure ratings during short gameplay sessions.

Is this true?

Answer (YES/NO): NO